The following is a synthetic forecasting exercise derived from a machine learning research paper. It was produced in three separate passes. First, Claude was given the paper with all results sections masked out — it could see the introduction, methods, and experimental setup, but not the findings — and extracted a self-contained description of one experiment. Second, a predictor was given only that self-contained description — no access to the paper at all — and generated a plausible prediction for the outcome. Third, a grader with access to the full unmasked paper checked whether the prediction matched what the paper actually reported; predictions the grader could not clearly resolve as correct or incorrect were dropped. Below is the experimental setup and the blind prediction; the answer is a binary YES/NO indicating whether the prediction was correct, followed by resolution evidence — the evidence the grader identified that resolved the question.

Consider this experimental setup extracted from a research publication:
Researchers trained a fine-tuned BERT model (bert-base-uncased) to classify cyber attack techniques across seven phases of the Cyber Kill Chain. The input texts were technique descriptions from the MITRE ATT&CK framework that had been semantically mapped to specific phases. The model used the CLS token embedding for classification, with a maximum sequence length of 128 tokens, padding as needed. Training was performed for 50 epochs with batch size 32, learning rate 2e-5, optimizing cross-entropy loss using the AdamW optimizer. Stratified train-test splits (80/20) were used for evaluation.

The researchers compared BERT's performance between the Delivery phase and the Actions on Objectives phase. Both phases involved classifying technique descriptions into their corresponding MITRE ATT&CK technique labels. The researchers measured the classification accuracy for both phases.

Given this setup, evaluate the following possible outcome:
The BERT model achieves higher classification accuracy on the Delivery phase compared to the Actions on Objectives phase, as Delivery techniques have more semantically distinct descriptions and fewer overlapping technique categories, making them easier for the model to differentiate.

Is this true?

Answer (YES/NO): YES